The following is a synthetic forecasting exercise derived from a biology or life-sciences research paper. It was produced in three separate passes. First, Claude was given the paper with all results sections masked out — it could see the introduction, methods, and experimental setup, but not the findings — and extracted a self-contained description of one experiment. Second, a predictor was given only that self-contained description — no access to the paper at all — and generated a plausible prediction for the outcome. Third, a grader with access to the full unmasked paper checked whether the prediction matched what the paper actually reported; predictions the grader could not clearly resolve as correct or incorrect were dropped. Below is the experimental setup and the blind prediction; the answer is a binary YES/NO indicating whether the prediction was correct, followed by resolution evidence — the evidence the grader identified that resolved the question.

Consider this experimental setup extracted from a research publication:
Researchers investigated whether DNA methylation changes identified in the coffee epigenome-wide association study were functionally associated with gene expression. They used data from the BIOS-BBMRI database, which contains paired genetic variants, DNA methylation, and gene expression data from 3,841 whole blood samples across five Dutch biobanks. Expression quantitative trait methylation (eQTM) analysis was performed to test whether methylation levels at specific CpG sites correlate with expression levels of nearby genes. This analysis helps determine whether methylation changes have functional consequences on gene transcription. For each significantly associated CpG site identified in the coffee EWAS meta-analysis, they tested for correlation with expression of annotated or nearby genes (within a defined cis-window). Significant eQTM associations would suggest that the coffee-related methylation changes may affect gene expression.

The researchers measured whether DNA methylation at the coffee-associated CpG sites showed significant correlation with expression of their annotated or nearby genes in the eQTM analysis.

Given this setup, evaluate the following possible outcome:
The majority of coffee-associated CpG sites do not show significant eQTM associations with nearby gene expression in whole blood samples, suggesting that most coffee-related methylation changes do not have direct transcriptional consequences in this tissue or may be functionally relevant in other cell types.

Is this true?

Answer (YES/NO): NO